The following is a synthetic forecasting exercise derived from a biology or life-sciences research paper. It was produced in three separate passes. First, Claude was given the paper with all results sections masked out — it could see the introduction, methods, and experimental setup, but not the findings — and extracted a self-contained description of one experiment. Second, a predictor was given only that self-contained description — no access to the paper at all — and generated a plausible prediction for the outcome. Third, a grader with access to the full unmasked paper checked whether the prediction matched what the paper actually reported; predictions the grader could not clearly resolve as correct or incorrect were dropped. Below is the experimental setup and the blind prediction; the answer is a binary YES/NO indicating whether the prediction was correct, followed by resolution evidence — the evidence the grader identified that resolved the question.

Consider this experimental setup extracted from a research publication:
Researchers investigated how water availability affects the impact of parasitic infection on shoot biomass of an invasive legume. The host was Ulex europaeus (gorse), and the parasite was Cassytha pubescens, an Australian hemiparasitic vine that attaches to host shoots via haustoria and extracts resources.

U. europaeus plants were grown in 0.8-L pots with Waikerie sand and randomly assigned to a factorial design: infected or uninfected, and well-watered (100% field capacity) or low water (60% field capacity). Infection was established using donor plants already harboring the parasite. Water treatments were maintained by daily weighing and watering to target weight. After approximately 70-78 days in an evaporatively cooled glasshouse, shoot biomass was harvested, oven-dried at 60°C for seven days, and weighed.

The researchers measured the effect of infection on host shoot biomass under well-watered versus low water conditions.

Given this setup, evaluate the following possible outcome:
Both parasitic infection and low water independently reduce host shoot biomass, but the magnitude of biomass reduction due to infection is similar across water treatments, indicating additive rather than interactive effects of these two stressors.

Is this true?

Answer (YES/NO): NO